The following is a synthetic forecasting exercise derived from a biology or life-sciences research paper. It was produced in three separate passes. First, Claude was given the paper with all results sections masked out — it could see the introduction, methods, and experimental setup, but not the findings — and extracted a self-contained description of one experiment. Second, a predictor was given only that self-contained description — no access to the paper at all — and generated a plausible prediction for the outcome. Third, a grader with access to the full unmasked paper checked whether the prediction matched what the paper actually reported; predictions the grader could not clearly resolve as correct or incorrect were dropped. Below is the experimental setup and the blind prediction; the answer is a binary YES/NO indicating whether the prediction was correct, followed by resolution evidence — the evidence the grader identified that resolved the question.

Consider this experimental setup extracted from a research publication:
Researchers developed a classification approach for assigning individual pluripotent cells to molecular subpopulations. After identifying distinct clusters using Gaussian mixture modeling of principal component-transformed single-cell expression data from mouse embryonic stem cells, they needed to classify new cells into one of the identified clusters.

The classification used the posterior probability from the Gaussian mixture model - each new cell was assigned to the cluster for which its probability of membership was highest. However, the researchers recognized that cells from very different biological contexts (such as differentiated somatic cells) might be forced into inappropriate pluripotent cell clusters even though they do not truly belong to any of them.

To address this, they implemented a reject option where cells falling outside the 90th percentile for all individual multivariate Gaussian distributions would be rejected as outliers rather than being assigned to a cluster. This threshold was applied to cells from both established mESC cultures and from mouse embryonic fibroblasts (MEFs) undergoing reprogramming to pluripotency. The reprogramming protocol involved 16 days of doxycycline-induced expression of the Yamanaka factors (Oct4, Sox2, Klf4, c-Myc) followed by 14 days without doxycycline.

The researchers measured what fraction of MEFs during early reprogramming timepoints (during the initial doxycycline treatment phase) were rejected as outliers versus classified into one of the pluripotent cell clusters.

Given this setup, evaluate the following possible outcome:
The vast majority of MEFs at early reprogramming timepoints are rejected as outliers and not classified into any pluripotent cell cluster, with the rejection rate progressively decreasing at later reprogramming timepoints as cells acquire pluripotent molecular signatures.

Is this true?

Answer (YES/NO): YES